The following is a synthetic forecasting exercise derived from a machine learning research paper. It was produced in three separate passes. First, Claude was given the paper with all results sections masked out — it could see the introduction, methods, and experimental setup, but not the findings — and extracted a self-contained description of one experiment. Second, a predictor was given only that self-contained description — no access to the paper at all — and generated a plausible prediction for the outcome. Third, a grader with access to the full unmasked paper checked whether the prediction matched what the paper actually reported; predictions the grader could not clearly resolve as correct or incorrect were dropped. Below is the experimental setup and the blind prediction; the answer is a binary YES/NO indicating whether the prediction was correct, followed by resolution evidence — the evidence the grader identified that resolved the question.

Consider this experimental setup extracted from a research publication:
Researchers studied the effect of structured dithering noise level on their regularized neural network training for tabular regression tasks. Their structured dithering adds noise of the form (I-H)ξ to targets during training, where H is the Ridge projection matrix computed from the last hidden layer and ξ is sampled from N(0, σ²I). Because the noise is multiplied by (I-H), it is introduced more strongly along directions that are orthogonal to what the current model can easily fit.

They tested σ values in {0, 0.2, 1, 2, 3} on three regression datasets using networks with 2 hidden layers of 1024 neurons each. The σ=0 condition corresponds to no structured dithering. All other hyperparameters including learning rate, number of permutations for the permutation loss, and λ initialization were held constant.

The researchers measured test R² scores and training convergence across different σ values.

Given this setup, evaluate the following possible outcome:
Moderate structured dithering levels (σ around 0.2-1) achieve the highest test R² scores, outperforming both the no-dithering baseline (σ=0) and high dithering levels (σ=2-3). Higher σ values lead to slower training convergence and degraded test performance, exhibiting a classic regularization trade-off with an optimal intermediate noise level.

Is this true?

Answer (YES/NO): NO